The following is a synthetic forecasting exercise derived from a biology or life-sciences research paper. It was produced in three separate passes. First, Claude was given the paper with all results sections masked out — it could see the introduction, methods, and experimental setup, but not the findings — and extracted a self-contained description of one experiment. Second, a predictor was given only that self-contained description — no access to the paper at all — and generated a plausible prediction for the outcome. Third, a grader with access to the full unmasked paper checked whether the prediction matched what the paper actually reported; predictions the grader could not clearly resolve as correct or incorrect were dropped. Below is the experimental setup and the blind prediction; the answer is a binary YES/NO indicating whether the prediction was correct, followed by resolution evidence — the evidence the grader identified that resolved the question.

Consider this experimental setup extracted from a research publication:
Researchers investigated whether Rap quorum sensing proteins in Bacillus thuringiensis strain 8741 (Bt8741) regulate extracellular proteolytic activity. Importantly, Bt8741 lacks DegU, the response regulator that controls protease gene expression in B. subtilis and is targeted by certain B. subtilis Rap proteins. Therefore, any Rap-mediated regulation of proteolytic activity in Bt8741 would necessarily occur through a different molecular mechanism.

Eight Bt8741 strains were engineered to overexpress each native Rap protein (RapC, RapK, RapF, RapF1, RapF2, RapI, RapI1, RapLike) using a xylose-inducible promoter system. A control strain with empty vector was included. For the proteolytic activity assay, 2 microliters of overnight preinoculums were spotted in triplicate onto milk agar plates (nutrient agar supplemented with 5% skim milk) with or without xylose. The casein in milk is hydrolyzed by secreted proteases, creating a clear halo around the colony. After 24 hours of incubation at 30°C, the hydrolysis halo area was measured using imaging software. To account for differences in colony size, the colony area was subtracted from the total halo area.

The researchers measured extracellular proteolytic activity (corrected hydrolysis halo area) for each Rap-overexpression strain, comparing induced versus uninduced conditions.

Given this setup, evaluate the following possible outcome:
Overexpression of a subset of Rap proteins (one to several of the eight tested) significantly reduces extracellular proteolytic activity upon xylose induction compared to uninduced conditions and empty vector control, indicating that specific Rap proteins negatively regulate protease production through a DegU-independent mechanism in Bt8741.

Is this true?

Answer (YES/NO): YES